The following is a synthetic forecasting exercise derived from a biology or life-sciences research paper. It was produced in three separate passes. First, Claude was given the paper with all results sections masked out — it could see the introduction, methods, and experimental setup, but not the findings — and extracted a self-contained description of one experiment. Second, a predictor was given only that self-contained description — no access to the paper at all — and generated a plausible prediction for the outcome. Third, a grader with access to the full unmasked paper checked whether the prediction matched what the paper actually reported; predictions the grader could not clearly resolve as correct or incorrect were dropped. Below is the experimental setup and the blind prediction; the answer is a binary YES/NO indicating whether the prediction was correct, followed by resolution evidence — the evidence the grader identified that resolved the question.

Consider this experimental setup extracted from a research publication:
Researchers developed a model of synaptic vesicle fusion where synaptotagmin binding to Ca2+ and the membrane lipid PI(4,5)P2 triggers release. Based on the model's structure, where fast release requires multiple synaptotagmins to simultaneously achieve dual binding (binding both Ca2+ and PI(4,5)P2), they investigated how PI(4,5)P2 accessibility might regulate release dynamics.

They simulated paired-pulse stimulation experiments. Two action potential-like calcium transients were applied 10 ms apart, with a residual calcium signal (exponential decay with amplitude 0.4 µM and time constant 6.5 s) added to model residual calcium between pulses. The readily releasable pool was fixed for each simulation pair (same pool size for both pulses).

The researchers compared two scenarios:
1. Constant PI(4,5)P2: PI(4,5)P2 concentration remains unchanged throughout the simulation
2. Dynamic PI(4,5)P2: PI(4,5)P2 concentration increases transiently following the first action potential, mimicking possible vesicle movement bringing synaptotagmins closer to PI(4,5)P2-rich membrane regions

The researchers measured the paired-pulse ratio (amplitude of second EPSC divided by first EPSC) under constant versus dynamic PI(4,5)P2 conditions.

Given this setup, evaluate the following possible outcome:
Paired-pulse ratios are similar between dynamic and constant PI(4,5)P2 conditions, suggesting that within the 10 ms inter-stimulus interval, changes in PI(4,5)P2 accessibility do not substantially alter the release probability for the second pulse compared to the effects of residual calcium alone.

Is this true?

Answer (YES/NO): NO